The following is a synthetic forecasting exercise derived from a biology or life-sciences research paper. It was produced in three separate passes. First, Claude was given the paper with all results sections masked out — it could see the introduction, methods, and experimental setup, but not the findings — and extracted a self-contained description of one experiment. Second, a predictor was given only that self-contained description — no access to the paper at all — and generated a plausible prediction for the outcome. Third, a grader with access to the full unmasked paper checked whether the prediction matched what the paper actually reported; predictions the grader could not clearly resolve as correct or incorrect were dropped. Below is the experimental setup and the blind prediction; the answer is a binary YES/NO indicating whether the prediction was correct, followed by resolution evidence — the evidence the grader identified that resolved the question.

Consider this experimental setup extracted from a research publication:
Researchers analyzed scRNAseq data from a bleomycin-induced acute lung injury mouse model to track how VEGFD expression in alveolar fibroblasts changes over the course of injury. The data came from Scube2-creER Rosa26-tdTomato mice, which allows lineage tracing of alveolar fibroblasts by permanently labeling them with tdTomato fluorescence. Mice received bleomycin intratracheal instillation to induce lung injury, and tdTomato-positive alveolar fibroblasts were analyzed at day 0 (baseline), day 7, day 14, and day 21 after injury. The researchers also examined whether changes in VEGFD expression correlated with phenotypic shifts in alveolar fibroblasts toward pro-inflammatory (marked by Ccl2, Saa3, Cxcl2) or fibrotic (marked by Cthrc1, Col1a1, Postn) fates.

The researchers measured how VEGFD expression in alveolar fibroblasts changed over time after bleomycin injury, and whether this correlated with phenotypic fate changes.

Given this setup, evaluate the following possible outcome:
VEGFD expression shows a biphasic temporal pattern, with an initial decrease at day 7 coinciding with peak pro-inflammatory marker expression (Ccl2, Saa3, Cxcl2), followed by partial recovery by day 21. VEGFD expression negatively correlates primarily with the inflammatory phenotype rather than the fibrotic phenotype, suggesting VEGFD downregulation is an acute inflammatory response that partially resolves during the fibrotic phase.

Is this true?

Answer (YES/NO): NO